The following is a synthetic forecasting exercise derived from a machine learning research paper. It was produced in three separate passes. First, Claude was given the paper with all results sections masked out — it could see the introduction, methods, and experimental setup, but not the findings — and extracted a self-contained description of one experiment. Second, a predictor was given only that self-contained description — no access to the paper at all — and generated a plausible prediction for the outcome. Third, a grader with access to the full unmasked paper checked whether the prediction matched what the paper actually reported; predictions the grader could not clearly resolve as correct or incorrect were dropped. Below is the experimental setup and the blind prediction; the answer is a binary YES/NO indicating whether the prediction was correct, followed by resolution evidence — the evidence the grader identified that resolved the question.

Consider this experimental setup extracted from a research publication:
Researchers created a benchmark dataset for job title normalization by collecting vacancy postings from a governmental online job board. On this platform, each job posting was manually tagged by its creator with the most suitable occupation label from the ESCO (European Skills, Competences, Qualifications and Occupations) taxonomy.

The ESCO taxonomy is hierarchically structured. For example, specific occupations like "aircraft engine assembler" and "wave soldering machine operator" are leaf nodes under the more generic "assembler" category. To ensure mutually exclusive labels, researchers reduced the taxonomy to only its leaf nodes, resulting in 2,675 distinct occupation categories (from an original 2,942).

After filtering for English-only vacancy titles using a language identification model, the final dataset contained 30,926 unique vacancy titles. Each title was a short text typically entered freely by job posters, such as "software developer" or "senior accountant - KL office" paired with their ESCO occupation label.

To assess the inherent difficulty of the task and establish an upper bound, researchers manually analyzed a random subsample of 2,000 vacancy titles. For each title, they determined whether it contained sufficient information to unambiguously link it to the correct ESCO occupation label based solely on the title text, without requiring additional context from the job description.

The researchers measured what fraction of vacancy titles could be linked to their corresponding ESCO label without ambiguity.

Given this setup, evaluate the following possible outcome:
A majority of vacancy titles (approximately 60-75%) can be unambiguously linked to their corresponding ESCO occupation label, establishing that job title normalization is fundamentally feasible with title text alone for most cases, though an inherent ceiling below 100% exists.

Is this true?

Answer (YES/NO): YES